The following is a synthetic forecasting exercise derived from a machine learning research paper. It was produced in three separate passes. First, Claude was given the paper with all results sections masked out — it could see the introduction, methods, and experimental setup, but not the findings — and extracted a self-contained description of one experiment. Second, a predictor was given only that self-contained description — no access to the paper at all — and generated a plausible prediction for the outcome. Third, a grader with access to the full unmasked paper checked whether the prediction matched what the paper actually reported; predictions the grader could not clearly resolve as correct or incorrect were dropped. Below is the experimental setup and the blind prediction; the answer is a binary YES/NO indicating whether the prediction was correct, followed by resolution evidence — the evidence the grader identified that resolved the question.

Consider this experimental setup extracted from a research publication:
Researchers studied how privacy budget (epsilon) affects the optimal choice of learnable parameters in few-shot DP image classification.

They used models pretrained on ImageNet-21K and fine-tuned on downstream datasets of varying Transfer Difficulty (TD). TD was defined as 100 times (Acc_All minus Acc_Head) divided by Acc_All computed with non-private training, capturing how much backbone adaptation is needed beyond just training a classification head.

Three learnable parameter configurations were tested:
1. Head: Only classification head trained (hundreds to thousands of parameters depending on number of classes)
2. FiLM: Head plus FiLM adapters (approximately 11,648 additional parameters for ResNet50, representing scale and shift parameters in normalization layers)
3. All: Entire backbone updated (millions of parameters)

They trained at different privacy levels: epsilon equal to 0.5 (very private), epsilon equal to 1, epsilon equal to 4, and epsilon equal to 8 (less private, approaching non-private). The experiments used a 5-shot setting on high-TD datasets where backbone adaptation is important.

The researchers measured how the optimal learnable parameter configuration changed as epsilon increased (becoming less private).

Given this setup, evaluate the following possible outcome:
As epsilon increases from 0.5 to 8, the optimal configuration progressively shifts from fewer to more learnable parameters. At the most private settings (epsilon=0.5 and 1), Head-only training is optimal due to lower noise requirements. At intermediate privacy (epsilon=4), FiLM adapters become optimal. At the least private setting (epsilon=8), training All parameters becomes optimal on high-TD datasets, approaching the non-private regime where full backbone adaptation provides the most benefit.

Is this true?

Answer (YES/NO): NO